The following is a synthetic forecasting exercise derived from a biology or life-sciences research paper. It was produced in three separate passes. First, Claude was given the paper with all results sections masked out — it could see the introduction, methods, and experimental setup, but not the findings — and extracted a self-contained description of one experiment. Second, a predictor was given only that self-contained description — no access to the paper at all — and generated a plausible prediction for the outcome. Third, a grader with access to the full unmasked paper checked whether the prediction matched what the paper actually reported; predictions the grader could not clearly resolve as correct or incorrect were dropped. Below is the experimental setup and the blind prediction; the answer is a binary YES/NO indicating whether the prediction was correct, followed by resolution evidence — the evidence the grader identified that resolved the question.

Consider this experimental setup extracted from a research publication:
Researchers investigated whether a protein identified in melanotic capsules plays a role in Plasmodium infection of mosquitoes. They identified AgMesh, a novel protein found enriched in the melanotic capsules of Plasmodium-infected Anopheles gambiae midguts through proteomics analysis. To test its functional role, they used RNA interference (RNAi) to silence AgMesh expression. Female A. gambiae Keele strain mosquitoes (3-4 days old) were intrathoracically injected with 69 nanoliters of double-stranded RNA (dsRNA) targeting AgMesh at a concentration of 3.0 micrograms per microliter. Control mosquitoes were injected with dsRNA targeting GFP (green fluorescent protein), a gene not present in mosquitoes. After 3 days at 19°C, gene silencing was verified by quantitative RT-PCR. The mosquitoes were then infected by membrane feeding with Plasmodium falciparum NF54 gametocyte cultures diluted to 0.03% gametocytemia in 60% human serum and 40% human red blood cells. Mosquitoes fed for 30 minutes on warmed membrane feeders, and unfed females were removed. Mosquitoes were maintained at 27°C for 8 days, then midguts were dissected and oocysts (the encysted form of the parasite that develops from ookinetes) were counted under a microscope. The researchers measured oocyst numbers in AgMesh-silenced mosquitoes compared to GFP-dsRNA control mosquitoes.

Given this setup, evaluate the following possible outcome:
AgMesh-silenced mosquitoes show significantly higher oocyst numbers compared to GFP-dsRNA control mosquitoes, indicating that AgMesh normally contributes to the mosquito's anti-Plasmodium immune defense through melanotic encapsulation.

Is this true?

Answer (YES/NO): NO